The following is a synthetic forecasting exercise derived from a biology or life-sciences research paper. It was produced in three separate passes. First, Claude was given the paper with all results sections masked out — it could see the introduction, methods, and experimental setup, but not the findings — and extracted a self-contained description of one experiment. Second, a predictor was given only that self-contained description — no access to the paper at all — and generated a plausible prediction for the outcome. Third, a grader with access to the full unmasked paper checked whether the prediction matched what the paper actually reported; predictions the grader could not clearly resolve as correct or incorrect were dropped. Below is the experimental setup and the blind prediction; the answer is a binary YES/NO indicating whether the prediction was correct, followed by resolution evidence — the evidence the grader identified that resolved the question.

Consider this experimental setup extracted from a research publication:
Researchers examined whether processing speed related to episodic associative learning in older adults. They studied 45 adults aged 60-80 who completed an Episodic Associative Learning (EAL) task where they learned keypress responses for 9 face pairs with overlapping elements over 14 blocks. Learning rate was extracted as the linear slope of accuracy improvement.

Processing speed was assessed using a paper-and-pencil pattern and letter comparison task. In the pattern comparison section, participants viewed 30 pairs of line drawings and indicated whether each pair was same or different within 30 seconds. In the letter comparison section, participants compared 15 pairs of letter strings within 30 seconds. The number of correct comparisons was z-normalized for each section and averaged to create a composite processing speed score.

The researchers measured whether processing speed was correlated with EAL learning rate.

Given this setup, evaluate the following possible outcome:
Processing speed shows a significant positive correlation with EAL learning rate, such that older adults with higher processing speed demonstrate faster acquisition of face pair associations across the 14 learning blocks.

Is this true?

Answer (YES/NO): NO